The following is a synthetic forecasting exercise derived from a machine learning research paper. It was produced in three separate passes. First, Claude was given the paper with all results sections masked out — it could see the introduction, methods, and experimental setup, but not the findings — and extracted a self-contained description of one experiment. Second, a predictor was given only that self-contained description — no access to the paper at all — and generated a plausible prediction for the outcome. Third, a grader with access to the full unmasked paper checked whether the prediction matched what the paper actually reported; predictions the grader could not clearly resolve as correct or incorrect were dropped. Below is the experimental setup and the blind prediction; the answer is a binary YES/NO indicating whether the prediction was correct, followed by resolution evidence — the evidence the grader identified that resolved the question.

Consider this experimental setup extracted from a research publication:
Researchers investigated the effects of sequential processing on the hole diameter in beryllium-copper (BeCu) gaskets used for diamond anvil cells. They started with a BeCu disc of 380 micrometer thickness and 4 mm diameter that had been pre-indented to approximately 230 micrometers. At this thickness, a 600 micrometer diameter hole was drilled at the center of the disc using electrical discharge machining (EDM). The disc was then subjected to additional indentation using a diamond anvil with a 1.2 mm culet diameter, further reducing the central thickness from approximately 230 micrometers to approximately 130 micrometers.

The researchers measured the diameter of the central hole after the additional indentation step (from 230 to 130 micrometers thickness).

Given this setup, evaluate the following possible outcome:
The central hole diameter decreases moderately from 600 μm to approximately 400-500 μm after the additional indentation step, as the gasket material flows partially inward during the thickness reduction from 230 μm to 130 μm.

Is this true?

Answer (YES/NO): YES